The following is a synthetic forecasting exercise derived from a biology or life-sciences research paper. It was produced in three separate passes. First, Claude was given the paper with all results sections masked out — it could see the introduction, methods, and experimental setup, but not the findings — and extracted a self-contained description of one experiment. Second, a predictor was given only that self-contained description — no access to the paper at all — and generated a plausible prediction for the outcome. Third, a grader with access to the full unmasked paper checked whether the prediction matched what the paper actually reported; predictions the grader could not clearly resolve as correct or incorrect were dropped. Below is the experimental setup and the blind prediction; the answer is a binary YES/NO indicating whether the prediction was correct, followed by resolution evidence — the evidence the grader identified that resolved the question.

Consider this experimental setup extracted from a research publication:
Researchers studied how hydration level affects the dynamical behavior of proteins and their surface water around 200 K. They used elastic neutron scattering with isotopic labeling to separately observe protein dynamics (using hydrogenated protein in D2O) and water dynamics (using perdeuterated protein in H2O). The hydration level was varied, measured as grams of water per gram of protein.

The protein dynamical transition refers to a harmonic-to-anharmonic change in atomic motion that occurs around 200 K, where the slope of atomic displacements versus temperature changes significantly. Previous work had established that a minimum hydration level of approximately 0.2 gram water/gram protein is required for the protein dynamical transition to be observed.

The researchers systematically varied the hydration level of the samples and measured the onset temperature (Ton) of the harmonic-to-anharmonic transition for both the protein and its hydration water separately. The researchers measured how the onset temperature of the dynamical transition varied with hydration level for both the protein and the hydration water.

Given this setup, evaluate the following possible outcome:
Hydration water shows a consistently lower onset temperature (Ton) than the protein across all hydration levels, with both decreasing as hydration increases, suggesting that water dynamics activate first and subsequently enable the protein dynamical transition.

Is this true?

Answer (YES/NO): NO